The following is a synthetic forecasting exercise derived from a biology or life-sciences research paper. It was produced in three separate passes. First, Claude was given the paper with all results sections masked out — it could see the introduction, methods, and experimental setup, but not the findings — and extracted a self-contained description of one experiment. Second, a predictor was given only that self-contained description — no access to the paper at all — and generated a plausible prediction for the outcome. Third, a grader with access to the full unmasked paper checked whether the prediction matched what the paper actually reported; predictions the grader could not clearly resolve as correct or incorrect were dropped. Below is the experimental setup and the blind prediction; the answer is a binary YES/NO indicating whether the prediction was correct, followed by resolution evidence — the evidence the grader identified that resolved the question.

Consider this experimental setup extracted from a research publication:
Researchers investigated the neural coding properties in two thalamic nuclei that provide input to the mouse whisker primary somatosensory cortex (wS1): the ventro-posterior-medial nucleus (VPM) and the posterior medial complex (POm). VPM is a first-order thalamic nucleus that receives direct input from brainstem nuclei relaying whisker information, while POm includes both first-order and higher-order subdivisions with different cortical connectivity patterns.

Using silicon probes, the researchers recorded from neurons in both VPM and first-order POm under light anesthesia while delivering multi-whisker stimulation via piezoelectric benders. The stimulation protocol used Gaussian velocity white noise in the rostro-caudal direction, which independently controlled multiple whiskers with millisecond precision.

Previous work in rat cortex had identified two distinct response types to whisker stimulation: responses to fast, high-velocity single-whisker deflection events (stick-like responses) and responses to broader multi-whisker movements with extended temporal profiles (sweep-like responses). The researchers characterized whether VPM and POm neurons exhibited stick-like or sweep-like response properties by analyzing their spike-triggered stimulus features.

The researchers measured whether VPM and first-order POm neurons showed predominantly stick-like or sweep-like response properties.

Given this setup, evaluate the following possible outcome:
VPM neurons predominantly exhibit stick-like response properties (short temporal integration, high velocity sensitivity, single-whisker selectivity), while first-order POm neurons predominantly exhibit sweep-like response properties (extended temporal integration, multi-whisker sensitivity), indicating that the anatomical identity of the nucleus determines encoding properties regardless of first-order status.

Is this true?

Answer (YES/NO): NO